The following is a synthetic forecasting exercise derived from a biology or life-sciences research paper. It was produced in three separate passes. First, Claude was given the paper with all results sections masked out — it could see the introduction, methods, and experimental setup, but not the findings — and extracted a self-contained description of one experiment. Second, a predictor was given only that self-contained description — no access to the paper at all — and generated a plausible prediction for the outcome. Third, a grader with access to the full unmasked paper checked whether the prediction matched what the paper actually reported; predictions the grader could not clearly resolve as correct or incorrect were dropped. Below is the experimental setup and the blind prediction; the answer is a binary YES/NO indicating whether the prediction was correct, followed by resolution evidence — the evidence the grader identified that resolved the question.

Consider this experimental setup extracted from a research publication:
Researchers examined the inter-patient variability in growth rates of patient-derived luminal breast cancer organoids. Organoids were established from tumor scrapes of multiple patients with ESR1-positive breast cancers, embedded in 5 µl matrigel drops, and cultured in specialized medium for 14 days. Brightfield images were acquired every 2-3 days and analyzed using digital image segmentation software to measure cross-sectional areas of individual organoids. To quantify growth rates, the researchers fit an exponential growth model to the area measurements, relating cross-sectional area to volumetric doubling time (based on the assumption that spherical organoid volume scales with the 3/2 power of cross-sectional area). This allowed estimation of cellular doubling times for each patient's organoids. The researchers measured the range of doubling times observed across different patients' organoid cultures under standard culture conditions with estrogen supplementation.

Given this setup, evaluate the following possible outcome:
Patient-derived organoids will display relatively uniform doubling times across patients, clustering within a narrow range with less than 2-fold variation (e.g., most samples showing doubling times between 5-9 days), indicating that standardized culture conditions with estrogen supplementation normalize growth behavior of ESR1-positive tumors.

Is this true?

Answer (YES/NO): NO